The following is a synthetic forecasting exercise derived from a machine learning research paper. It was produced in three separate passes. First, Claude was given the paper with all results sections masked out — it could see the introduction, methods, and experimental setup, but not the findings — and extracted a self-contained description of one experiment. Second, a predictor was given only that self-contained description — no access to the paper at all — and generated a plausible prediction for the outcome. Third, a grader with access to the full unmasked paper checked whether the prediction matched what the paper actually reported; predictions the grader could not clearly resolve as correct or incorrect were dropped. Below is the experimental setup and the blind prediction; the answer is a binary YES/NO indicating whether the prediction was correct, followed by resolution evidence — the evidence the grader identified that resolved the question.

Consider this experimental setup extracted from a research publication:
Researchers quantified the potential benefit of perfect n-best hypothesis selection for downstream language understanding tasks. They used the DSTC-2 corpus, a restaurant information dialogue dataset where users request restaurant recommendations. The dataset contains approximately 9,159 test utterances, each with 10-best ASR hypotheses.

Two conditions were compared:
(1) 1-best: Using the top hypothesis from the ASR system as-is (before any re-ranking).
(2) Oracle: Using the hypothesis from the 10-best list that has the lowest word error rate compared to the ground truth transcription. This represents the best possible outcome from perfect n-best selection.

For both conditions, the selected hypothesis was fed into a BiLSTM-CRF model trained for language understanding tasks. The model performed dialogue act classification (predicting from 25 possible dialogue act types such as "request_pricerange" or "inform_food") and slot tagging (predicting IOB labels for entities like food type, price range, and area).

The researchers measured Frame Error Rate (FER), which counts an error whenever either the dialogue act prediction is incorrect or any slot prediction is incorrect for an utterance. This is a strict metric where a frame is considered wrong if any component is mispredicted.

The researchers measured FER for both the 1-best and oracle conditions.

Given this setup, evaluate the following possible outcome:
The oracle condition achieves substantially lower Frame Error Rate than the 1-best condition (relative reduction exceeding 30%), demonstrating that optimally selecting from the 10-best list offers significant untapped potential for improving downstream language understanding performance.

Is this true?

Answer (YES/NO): NO